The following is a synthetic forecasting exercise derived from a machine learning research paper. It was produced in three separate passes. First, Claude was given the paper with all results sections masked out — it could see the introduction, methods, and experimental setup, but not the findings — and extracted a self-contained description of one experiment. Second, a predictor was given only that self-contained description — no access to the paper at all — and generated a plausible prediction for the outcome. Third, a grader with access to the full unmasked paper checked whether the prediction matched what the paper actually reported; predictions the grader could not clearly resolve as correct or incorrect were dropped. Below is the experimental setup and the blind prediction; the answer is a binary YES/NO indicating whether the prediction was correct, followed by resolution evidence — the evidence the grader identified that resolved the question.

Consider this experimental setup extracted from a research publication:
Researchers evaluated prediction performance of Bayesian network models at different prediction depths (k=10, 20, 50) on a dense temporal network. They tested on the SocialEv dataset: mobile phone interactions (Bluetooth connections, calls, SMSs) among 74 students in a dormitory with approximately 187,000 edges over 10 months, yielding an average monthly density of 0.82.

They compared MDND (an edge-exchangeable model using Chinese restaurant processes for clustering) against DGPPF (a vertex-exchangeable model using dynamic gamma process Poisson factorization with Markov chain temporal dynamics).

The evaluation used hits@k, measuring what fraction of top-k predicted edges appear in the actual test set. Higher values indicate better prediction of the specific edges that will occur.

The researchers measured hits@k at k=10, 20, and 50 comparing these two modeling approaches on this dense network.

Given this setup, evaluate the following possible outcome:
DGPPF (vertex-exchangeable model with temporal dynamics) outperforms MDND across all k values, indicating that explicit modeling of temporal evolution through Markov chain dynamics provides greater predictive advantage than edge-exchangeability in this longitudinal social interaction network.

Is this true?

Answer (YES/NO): NO